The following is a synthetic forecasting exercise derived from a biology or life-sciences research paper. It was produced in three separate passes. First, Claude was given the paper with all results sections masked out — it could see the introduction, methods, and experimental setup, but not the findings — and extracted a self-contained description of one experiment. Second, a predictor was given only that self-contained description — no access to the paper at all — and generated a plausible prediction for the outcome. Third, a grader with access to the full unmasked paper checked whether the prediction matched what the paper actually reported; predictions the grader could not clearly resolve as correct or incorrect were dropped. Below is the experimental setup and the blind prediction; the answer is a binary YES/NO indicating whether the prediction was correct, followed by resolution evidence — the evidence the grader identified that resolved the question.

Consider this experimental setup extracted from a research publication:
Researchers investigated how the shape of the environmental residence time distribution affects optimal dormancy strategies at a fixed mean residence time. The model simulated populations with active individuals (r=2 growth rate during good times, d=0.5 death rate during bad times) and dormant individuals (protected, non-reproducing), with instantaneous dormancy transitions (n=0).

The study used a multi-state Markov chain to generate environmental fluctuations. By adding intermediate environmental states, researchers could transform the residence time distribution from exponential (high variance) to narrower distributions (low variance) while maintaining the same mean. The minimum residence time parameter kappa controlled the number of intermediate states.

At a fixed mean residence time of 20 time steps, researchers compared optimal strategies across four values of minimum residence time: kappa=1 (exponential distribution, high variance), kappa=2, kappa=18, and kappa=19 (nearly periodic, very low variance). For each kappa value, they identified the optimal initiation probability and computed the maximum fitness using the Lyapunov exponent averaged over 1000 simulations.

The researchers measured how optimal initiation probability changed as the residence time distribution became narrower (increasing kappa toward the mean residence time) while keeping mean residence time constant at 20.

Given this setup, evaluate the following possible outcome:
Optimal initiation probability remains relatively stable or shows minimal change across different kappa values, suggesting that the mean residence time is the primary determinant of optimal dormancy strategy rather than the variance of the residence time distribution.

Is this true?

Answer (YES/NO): YES